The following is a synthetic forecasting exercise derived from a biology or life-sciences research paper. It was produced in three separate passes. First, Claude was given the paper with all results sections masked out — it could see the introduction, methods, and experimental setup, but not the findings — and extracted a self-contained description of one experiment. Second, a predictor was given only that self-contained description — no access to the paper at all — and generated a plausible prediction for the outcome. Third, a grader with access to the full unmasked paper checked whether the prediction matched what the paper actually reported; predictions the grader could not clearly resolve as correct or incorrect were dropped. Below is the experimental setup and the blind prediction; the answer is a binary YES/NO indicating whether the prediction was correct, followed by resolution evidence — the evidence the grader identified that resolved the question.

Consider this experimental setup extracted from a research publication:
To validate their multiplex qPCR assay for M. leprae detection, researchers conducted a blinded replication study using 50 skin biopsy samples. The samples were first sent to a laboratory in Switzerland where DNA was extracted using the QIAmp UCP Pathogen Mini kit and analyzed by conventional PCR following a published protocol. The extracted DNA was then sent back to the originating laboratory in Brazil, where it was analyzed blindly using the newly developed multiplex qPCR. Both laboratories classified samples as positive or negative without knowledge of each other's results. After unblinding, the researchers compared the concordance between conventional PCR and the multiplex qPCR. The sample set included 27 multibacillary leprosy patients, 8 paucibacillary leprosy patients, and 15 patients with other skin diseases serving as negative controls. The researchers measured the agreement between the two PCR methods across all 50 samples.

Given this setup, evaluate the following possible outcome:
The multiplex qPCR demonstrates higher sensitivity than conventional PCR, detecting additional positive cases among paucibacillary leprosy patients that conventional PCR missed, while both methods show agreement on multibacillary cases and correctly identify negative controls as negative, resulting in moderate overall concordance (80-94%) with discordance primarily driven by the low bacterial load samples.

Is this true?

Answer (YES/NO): NO